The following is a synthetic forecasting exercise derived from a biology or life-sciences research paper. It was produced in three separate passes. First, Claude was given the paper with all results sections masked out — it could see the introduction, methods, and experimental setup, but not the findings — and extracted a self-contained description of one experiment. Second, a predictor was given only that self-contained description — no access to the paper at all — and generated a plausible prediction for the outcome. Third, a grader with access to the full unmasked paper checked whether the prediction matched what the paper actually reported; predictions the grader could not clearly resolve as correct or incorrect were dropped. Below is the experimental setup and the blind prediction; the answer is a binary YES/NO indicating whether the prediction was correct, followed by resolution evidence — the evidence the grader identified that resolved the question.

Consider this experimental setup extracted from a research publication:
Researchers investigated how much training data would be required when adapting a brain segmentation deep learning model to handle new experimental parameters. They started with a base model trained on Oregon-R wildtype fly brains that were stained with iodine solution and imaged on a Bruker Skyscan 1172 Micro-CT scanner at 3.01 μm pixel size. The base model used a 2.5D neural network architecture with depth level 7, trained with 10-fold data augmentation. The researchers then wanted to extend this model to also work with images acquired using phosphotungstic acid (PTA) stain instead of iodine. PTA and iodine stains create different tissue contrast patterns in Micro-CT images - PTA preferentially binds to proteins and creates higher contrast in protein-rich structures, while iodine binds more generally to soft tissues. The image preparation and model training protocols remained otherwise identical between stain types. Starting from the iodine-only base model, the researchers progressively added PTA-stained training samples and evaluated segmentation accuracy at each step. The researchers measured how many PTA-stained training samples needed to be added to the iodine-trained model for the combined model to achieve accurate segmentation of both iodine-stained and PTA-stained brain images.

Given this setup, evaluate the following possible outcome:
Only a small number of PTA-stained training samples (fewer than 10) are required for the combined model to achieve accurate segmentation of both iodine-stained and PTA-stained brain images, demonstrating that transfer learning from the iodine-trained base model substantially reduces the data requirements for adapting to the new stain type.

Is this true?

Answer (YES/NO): YES